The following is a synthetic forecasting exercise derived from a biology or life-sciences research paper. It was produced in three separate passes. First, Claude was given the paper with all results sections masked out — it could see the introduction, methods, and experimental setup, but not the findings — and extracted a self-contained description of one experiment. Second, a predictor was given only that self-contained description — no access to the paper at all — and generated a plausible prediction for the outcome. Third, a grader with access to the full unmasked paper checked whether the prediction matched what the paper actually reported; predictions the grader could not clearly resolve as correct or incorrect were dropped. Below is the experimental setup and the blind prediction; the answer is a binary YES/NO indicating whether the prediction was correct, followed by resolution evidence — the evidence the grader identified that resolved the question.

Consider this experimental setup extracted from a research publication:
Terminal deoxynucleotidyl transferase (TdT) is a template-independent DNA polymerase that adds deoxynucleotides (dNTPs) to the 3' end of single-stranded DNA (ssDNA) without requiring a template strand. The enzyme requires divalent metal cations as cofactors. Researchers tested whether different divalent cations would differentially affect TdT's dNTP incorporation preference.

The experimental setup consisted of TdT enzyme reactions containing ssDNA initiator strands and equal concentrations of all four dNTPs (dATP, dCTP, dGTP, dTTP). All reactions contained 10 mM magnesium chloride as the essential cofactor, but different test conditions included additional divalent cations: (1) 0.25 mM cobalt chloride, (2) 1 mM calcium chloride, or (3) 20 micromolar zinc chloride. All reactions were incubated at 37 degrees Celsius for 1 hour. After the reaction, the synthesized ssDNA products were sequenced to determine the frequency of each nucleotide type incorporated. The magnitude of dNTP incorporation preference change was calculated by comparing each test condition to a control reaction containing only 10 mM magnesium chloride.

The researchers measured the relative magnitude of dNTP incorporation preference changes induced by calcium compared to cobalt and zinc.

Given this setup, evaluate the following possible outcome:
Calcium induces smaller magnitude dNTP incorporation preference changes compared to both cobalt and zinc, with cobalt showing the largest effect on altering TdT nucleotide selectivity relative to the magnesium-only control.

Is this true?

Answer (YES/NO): NO